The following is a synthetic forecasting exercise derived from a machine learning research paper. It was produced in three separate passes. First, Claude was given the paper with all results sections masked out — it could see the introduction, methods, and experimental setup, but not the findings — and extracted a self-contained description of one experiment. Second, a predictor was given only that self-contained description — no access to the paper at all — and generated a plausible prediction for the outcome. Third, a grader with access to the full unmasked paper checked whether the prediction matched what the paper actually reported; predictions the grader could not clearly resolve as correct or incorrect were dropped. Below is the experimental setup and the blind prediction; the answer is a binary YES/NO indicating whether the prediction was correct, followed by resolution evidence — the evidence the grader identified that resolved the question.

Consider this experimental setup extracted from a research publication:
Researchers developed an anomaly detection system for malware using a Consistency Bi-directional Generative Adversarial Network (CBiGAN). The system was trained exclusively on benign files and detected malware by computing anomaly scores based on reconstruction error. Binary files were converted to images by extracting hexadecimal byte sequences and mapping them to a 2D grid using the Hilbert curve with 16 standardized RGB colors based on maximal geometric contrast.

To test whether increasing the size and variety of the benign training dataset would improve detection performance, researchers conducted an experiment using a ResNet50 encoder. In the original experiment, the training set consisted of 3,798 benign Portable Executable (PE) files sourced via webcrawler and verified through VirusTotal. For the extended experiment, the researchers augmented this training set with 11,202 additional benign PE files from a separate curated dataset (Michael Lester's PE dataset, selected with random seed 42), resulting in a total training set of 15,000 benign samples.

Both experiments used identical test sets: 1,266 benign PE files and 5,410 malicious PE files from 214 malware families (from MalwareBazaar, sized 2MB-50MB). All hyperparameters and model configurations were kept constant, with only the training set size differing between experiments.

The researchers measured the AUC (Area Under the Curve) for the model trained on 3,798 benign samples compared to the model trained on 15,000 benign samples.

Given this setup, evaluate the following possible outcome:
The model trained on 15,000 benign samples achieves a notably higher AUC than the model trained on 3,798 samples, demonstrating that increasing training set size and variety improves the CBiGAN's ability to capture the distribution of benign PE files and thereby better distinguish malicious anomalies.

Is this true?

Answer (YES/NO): YES